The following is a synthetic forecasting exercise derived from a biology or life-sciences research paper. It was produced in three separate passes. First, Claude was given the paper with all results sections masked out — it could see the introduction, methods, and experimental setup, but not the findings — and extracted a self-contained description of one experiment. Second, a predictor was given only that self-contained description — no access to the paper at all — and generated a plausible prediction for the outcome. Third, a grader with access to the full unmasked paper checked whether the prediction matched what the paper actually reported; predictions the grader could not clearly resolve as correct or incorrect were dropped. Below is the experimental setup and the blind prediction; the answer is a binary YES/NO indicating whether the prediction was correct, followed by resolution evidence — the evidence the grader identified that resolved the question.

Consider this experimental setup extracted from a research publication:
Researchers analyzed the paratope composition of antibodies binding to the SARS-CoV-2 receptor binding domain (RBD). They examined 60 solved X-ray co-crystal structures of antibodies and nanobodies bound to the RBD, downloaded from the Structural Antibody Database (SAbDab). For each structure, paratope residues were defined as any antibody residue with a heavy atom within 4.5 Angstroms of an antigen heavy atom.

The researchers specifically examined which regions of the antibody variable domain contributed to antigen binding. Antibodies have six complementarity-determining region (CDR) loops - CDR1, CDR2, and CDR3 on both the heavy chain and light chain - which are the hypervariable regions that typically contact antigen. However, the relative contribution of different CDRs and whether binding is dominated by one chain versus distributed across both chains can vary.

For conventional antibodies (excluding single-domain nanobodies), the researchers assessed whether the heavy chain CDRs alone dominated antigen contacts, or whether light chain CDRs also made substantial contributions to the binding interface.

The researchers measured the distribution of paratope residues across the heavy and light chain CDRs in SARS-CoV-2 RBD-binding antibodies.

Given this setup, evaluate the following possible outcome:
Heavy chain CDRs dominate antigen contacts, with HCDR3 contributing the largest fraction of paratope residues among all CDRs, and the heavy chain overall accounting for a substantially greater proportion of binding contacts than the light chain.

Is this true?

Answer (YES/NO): NO